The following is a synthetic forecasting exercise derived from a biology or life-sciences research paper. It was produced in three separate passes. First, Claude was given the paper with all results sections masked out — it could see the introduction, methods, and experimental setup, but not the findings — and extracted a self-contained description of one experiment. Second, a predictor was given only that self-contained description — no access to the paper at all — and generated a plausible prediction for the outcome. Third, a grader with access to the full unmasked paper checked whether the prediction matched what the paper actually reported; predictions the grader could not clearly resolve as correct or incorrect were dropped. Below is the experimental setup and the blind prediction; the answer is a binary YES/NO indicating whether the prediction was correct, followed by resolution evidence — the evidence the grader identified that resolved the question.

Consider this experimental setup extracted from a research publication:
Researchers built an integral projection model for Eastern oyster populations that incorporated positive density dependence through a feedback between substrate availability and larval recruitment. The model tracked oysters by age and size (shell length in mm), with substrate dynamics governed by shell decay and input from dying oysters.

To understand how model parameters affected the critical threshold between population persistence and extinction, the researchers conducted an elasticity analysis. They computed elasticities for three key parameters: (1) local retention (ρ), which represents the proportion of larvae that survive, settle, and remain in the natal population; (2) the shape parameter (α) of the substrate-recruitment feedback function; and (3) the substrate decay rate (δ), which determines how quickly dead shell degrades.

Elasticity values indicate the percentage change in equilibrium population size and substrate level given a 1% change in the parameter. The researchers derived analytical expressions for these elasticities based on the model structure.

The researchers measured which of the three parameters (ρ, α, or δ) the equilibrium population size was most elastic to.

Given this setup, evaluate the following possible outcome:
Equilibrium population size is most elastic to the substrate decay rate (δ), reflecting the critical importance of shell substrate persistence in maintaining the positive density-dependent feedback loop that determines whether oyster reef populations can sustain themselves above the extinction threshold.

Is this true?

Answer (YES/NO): NO